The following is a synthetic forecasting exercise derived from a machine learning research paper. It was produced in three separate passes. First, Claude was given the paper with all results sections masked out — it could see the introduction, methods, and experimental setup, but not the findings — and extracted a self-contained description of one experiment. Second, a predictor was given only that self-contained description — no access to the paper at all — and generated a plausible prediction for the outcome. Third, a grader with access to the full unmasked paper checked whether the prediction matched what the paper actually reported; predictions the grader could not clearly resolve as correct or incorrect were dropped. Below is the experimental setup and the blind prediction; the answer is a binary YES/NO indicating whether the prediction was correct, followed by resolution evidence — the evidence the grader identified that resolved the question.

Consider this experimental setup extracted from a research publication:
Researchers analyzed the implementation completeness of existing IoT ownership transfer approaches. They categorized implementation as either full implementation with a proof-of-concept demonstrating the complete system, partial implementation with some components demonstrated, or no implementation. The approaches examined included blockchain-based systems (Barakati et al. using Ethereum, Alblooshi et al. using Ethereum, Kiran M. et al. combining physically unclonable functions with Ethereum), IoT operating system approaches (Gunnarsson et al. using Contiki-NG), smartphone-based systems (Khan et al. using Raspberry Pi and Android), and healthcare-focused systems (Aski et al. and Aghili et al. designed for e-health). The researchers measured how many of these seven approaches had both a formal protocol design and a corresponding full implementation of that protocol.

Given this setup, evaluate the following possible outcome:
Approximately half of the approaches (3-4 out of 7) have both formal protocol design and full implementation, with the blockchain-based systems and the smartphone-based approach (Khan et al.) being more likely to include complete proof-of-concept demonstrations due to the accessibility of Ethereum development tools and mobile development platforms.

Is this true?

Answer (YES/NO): NO